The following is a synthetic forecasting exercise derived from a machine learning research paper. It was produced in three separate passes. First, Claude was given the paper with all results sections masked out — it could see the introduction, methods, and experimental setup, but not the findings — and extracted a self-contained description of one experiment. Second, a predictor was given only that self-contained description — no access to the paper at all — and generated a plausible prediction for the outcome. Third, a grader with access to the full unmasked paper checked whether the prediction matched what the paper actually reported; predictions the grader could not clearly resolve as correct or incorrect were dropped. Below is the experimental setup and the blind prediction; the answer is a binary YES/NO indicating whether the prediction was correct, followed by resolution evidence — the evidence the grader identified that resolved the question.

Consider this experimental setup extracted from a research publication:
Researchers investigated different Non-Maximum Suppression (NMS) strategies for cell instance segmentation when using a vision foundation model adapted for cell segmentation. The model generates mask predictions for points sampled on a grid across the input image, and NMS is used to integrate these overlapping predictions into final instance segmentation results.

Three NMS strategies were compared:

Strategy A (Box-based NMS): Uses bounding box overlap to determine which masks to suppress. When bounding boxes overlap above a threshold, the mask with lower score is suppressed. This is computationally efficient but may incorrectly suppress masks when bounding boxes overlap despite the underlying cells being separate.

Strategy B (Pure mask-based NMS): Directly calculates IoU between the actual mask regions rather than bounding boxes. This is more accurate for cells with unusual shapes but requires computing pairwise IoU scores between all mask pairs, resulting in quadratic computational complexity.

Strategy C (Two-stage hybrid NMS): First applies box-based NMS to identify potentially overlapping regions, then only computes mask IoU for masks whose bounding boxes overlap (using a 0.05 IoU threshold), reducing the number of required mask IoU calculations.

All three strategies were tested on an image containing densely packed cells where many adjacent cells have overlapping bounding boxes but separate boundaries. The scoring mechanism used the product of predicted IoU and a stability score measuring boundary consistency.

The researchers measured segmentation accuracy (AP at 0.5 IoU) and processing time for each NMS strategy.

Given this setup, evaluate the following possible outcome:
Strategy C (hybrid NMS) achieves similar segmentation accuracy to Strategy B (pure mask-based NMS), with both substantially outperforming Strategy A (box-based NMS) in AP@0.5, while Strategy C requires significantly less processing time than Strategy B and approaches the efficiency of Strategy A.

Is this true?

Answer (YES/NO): YES